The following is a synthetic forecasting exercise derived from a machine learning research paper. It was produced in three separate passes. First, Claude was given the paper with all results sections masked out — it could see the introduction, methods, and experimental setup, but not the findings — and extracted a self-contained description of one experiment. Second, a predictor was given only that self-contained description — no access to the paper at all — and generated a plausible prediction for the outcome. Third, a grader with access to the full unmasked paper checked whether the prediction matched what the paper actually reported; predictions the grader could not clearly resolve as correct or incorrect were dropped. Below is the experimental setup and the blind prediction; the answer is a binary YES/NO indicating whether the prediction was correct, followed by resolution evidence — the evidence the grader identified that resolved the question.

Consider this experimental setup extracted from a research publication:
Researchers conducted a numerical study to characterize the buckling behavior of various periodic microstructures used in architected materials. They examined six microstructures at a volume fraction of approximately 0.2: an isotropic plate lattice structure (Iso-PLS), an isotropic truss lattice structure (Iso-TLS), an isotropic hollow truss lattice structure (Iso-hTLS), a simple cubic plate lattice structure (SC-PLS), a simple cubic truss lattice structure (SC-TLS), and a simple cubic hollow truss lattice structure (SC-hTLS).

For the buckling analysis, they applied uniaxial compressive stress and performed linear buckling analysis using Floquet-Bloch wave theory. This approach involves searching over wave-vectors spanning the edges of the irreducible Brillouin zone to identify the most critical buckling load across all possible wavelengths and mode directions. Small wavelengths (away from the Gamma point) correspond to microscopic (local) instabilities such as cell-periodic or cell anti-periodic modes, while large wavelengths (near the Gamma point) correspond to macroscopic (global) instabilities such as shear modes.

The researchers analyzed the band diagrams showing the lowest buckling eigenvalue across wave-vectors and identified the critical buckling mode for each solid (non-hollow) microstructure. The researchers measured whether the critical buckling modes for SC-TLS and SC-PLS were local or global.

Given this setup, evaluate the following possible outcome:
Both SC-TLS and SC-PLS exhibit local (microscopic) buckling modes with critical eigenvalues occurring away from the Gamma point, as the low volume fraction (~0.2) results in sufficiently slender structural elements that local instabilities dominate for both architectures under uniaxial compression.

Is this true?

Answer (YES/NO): NO